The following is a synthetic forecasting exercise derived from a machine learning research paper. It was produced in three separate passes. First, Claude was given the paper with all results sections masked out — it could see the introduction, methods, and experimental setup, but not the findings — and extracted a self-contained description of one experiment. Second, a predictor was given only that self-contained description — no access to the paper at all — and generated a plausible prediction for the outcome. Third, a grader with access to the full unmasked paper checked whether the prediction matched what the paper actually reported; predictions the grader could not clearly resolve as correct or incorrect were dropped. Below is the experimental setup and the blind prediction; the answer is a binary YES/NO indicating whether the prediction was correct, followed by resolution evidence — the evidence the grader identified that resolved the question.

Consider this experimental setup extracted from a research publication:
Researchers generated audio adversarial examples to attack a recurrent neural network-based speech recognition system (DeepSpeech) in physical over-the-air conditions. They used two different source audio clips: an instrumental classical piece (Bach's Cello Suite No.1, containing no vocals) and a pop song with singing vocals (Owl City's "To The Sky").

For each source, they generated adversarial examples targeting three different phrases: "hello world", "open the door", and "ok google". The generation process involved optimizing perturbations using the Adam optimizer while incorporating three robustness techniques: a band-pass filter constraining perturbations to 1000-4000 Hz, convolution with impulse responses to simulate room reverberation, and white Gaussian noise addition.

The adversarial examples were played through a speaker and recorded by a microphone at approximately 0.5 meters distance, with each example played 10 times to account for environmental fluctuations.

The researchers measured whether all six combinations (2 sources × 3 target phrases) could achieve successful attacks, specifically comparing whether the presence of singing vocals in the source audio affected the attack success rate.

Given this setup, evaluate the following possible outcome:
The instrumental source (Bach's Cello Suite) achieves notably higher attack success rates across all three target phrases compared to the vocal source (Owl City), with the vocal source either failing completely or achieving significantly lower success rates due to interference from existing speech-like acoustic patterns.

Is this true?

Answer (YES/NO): NO